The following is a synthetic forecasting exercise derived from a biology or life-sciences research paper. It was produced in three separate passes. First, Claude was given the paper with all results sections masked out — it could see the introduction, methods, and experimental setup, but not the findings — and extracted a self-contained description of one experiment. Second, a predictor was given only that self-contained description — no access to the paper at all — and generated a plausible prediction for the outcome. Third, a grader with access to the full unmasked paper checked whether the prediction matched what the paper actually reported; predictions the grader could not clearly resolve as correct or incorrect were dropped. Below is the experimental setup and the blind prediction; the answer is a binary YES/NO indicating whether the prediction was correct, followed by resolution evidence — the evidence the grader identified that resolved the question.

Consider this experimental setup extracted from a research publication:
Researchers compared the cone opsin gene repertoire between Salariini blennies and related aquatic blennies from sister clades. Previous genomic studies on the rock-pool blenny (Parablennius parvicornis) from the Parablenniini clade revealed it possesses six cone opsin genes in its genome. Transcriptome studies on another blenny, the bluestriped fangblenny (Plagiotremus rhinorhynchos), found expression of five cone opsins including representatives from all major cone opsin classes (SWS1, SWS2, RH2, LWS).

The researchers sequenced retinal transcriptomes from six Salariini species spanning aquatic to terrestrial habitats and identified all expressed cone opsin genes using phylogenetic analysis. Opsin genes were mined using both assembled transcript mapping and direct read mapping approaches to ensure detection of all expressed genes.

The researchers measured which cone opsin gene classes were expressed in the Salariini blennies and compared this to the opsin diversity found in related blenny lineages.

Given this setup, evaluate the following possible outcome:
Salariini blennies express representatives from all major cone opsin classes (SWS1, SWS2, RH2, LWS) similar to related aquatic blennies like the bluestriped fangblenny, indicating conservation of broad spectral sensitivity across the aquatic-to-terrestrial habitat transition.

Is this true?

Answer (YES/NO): NO